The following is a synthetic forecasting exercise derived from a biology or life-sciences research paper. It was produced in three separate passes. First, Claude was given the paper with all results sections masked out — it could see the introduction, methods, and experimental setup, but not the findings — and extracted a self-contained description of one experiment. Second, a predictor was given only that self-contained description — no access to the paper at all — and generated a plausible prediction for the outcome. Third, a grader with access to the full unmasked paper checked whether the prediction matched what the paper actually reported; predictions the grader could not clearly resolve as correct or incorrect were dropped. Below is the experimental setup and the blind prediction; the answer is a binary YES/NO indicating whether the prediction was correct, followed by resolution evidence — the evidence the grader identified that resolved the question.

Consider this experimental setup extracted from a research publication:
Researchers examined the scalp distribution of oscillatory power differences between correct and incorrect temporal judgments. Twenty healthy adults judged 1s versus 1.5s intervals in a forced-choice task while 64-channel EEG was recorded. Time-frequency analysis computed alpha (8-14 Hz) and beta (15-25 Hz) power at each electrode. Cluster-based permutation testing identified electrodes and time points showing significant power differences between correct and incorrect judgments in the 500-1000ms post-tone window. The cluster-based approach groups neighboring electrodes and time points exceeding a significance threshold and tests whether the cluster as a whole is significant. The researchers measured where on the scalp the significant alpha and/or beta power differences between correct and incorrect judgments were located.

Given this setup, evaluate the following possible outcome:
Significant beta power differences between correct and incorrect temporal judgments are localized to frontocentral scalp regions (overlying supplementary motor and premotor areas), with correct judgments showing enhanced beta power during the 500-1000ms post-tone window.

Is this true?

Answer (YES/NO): NO